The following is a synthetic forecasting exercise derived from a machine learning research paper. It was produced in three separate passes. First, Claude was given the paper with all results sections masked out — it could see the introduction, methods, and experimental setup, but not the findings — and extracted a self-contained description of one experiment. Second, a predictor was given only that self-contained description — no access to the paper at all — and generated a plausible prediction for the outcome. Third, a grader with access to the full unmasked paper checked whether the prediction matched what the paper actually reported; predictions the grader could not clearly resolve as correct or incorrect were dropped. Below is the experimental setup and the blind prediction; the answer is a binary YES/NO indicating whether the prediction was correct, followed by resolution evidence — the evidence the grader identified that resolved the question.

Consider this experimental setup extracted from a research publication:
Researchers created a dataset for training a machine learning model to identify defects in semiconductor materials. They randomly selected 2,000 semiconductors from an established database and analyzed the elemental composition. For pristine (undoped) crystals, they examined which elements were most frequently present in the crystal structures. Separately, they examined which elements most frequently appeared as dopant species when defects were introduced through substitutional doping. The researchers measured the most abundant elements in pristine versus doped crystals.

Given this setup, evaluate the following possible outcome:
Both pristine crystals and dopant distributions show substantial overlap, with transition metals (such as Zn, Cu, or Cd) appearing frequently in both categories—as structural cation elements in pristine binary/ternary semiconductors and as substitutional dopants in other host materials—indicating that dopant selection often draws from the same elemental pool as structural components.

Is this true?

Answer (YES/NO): NO